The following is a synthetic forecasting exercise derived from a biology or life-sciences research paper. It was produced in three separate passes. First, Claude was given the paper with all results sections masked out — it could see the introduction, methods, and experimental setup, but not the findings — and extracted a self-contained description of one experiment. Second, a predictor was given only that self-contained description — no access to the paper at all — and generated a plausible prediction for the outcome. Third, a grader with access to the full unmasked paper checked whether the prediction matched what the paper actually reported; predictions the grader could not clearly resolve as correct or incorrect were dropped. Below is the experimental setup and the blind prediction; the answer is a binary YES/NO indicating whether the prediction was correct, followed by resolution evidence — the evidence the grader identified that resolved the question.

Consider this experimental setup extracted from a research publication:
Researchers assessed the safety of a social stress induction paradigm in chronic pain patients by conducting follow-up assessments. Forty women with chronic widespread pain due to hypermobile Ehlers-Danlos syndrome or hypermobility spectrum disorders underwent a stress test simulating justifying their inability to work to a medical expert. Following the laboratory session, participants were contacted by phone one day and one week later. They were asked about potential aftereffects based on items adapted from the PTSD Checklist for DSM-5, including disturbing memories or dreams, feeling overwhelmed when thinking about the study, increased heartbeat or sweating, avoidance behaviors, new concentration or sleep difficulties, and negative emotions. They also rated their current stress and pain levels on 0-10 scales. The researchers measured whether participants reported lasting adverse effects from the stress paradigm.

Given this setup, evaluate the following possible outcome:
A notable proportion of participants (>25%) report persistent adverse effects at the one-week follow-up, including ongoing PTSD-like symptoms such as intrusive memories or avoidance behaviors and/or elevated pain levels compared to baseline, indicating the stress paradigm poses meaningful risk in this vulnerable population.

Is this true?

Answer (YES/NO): NO